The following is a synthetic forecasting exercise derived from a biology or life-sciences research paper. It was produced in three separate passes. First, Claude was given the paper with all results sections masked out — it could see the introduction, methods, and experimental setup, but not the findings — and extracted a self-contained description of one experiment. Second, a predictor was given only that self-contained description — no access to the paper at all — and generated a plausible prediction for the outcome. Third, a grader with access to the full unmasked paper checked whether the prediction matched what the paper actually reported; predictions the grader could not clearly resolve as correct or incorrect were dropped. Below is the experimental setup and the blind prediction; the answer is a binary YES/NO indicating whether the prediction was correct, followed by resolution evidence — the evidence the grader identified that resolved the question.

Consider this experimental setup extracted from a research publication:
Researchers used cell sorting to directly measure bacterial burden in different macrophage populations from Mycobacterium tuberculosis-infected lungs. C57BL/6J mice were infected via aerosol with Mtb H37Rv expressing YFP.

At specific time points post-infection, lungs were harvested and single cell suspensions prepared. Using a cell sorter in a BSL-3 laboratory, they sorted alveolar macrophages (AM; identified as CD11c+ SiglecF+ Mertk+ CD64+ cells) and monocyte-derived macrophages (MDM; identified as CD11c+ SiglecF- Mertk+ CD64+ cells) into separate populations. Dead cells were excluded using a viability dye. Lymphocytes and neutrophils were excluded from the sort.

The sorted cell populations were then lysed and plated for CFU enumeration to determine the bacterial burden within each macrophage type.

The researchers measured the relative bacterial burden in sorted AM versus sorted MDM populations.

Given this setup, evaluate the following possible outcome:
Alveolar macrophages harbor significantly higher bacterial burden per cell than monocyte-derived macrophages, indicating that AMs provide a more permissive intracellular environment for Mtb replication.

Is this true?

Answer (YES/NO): NO